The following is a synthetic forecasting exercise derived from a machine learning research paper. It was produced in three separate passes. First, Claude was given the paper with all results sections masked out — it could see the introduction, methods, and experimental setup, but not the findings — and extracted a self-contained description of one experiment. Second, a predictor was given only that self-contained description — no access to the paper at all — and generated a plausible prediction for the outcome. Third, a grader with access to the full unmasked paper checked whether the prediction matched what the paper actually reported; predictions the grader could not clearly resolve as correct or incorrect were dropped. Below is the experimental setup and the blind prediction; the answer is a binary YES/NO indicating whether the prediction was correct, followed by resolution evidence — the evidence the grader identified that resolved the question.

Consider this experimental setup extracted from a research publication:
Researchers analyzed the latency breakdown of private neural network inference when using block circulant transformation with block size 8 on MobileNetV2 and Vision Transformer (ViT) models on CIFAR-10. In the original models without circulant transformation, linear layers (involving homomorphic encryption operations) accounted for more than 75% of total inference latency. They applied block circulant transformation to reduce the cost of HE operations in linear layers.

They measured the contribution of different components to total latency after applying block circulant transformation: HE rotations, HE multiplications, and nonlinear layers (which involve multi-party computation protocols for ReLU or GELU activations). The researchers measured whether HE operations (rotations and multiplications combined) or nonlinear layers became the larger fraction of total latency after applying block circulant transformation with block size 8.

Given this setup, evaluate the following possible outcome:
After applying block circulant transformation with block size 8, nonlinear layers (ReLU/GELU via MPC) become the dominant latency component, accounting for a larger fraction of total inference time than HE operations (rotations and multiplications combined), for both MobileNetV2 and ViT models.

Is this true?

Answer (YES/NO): YES